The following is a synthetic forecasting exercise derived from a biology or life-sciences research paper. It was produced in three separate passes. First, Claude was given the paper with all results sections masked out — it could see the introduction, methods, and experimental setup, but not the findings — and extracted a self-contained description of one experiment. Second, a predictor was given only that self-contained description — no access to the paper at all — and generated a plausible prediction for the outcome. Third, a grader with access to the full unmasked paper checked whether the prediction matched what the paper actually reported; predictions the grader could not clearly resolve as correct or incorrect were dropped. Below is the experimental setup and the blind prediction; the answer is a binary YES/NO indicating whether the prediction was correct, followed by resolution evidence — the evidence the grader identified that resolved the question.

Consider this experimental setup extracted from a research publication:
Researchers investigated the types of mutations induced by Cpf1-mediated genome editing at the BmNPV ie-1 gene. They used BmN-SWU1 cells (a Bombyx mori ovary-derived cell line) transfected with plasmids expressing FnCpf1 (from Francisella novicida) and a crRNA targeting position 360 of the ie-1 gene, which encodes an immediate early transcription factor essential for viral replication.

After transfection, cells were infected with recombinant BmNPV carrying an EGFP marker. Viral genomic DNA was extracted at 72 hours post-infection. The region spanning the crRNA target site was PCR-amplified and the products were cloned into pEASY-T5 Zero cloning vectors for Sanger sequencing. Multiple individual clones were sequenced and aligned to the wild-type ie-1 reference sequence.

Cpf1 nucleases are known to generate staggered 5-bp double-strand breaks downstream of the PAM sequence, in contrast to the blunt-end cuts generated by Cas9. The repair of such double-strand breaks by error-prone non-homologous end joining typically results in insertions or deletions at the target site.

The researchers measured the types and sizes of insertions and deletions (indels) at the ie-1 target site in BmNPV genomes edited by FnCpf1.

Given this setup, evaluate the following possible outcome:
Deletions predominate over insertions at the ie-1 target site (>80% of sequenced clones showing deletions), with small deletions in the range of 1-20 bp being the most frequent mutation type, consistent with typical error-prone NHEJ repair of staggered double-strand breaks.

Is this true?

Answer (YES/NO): NO